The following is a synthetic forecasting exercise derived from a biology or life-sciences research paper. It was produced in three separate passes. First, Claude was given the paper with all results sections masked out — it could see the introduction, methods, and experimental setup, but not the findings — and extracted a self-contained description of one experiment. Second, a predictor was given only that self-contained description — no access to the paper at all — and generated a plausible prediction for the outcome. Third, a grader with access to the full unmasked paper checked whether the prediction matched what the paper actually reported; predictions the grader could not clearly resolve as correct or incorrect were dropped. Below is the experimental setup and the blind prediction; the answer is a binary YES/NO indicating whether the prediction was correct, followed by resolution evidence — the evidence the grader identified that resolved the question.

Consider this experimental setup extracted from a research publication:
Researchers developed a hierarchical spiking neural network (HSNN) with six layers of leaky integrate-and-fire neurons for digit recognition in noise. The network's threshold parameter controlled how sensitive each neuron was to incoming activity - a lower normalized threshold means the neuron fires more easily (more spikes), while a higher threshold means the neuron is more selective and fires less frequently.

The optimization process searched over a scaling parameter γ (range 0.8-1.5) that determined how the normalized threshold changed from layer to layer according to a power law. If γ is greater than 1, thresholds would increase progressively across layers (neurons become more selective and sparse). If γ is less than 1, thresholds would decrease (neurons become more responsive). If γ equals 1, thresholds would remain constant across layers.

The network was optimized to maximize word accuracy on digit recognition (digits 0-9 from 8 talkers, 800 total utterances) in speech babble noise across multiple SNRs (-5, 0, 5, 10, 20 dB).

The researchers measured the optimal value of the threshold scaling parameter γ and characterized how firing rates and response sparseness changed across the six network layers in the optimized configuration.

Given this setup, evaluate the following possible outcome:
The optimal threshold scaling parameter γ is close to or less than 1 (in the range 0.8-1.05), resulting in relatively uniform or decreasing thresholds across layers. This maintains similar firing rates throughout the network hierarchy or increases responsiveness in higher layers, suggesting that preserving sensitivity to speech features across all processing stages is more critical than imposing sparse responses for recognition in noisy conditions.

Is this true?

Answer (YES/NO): NO